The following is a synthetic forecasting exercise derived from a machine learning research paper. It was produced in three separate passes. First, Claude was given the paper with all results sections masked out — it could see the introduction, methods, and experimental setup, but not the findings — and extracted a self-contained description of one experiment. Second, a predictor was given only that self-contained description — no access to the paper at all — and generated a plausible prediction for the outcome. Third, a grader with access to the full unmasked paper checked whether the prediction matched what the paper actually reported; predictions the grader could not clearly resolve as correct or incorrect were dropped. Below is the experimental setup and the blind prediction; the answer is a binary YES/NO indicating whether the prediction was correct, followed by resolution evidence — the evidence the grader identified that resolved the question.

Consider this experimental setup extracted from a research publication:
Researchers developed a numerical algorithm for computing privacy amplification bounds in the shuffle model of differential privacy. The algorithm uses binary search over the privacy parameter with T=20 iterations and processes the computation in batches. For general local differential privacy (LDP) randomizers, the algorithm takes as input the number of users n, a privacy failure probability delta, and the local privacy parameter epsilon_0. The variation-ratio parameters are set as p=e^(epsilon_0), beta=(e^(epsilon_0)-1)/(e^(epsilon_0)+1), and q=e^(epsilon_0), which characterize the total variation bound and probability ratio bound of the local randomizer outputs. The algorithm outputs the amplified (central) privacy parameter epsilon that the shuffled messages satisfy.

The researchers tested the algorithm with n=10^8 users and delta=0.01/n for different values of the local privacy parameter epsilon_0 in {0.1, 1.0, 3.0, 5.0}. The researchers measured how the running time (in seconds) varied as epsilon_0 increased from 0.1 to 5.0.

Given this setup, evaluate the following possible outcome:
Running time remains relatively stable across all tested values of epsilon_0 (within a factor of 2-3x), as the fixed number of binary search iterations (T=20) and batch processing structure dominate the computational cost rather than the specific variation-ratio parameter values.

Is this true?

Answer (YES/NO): YES